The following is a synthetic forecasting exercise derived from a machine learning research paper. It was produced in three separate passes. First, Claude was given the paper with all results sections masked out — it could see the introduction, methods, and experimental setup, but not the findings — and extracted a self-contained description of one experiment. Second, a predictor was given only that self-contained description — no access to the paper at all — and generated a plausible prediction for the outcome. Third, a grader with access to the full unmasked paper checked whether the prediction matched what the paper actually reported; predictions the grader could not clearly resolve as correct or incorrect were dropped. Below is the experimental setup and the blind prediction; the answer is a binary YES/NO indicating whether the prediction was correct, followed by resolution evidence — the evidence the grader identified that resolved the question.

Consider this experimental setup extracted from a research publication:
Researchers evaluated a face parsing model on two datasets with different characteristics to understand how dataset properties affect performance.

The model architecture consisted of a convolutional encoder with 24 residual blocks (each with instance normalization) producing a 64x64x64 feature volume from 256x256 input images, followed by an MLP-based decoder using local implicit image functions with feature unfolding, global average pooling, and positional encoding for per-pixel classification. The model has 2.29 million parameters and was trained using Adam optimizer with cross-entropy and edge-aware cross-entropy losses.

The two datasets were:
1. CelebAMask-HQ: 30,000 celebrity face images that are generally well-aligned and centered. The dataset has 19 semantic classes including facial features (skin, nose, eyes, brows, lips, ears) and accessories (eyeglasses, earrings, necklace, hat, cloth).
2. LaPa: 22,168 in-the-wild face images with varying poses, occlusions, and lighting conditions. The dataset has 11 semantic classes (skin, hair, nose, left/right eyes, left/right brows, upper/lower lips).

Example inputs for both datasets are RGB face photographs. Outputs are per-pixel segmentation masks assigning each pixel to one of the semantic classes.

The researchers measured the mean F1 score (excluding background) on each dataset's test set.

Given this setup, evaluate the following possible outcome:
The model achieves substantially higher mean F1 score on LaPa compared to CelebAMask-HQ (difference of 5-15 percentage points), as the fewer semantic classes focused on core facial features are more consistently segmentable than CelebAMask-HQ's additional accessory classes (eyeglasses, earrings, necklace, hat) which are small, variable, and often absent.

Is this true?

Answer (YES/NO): YES